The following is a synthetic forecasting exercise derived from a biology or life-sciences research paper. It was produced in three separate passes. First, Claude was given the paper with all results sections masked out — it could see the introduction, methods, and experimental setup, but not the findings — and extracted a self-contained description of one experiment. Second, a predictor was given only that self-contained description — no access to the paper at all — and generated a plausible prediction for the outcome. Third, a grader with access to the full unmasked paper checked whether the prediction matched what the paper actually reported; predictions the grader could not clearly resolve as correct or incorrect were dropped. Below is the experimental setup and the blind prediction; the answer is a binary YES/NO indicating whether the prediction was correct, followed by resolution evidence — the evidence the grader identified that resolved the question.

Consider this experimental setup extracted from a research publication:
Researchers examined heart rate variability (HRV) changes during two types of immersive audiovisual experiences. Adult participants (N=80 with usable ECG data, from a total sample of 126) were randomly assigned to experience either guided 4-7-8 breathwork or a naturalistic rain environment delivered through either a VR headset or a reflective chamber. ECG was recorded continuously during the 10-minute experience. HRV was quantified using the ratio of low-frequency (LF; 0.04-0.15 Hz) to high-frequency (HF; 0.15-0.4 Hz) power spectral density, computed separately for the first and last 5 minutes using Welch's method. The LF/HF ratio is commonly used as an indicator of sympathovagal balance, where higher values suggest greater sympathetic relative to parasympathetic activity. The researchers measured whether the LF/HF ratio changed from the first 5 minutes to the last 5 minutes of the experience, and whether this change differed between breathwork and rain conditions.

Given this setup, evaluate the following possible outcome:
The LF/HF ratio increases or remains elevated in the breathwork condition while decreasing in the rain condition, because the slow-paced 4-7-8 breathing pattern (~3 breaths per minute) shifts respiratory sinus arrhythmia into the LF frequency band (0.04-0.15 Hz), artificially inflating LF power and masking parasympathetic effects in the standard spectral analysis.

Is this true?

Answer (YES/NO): NO